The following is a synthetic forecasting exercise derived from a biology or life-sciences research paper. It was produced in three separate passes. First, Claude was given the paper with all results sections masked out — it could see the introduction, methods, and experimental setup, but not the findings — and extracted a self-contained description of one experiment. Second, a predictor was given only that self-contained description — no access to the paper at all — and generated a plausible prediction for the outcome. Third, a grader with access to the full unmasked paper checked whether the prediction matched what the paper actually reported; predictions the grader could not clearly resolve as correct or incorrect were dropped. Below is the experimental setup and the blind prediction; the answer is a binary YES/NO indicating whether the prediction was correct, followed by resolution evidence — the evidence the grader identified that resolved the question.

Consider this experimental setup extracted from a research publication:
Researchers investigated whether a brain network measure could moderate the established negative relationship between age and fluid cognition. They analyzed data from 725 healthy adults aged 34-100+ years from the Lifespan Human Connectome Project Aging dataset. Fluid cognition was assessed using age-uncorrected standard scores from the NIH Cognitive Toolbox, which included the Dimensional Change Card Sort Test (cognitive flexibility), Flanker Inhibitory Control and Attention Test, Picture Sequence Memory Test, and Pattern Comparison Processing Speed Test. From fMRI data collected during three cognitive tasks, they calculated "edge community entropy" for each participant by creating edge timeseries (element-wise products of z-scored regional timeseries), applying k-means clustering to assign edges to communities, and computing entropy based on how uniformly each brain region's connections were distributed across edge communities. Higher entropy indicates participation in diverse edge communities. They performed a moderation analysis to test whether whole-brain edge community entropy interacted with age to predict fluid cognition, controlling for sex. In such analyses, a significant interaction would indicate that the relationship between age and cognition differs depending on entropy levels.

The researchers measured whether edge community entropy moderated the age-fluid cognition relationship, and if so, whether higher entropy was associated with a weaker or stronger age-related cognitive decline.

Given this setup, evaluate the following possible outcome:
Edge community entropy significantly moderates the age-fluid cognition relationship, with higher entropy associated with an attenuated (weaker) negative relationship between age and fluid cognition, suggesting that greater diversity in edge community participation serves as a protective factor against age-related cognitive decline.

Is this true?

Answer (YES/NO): NO